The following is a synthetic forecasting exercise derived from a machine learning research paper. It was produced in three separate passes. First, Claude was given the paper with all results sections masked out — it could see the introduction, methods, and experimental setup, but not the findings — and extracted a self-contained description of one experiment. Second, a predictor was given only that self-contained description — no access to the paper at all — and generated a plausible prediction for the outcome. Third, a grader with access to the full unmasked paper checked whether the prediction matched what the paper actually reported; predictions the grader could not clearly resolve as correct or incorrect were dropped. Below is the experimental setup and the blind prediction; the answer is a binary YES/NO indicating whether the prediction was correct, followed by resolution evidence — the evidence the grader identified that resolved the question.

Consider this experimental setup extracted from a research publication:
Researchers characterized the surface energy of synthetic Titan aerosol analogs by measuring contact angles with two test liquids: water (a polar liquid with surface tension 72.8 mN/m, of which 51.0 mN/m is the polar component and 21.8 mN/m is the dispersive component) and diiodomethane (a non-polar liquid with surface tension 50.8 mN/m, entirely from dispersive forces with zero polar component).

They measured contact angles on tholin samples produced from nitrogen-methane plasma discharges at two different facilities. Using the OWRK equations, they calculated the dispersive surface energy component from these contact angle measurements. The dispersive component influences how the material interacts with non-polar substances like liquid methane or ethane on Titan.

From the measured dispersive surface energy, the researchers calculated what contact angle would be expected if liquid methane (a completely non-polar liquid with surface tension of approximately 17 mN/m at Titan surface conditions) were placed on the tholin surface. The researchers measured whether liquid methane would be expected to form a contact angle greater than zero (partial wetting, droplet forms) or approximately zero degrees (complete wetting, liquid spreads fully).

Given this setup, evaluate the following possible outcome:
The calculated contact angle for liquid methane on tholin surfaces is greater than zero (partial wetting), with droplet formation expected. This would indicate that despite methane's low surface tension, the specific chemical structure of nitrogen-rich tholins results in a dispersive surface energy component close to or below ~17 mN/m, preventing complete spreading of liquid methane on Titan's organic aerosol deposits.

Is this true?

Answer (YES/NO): NO